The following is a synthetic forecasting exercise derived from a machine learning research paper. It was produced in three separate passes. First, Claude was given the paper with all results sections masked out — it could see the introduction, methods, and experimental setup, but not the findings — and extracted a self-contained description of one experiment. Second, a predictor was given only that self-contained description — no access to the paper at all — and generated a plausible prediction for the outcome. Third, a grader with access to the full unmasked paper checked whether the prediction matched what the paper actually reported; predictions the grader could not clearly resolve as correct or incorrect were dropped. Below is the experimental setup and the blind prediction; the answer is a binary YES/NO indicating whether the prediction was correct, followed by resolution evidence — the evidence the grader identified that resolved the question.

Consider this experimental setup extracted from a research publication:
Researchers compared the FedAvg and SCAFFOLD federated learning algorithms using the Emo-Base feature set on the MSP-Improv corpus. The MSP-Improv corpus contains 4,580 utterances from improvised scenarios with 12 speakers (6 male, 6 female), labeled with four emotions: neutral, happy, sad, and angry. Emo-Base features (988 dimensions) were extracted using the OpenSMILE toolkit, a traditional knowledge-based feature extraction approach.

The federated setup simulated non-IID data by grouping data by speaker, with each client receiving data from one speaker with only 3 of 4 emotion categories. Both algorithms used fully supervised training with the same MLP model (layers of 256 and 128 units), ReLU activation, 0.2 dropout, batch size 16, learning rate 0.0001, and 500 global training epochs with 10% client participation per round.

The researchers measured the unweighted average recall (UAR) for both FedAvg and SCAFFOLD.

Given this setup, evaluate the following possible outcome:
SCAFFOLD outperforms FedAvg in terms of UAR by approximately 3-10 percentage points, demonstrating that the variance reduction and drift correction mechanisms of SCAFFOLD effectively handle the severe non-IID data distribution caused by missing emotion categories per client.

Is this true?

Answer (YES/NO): NO